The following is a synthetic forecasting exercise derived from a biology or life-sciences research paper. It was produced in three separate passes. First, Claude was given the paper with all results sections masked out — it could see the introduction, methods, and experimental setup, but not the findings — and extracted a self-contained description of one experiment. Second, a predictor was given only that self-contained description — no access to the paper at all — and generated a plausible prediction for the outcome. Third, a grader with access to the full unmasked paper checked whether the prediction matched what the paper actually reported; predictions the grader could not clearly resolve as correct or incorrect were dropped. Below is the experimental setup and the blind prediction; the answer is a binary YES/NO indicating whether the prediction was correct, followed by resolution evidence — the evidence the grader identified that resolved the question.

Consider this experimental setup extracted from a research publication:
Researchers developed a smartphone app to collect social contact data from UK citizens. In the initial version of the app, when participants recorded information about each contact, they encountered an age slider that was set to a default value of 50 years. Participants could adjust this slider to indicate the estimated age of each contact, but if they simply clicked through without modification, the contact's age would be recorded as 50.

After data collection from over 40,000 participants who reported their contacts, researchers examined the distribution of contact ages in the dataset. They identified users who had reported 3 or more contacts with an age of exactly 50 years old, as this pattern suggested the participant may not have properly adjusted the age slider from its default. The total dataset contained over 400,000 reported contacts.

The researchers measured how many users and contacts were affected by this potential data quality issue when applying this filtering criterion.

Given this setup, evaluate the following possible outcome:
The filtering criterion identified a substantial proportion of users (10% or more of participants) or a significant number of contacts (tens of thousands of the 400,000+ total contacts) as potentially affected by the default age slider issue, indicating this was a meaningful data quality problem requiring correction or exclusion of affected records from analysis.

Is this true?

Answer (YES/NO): YES